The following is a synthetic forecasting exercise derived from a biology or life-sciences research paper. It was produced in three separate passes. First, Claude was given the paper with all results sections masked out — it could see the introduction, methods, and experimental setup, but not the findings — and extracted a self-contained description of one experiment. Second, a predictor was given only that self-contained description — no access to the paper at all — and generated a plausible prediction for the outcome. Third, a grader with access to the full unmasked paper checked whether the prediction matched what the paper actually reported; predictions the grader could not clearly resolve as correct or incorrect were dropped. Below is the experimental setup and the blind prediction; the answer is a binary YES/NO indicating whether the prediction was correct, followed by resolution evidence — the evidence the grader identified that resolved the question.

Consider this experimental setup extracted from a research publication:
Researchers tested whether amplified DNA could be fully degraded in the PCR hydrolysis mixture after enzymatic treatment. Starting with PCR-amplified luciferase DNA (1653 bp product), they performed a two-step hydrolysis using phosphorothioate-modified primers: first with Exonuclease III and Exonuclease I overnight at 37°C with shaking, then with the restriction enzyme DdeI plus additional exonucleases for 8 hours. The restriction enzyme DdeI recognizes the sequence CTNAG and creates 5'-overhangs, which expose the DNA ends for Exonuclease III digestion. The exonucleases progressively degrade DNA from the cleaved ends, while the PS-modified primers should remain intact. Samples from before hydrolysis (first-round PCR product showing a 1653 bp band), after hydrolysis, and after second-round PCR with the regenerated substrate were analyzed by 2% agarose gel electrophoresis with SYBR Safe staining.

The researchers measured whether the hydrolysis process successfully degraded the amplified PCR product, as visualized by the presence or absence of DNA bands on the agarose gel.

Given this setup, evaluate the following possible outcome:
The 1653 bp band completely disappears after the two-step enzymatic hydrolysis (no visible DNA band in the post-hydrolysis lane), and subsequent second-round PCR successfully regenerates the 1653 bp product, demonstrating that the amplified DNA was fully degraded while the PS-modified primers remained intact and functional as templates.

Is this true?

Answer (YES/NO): YES